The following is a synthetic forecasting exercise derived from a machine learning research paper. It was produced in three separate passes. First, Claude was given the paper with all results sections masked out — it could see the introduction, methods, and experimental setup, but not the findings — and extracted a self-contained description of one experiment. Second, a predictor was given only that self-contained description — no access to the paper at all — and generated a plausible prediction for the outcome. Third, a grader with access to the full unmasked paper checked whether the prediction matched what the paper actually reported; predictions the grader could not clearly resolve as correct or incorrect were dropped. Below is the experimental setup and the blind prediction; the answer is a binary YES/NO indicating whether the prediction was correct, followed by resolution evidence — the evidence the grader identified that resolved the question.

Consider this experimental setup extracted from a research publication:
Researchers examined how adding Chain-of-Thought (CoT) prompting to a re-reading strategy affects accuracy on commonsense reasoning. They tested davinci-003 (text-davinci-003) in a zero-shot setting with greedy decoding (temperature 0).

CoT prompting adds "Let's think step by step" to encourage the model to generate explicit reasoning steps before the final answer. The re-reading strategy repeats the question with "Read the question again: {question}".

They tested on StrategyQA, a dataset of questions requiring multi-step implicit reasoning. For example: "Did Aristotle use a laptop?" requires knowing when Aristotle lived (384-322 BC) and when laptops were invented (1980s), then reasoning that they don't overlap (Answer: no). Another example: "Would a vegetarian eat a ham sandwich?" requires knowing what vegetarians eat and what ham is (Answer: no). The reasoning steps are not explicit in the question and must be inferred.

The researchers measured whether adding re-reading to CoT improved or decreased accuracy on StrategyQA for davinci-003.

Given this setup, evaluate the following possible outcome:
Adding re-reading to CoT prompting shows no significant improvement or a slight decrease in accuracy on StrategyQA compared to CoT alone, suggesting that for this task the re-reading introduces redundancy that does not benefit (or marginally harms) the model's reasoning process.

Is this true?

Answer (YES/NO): YES